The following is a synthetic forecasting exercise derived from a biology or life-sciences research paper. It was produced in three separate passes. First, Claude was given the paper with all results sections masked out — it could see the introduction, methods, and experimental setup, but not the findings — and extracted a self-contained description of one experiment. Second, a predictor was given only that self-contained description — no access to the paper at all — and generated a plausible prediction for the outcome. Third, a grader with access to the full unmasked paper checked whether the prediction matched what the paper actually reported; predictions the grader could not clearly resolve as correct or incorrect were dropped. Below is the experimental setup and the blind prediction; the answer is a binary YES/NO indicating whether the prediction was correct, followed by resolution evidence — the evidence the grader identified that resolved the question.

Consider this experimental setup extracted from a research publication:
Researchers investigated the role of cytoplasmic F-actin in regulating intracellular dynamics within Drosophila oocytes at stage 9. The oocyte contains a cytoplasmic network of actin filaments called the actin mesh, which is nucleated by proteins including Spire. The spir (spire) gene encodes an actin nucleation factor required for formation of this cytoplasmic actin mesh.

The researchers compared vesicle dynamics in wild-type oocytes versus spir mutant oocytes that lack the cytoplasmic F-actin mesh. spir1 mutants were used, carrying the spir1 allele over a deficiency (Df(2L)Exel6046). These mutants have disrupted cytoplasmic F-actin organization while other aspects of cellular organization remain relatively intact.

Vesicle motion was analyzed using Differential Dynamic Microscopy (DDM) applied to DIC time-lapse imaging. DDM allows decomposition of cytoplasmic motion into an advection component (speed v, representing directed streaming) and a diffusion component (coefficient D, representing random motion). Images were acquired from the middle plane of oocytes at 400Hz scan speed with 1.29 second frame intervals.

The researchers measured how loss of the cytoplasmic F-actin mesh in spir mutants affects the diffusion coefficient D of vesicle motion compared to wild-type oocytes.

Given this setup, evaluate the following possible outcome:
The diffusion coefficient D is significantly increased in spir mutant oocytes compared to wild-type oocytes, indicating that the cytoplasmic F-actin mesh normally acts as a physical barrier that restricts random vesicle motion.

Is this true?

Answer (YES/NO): NO